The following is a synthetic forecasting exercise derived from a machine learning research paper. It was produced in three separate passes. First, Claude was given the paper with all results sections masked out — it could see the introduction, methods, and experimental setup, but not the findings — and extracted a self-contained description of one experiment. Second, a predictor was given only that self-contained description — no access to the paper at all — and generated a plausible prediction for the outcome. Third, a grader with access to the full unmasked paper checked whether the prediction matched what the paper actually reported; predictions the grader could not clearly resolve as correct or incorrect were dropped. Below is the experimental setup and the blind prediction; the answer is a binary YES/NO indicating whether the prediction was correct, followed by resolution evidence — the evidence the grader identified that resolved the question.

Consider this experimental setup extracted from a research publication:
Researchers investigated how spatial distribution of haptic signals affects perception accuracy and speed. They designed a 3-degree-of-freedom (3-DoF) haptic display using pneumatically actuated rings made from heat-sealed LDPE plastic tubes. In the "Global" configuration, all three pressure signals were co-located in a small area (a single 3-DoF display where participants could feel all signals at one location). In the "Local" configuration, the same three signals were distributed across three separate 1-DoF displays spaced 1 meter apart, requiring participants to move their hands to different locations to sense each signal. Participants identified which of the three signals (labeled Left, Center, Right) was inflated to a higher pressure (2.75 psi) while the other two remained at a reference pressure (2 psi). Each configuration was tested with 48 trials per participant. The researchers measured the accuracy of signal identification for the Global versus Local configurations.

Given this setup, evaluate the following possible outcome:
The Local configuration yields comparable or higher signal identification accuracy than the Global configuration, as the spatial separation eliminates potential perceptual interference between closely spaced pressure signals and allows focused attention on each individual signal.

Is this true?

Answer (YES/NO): YES